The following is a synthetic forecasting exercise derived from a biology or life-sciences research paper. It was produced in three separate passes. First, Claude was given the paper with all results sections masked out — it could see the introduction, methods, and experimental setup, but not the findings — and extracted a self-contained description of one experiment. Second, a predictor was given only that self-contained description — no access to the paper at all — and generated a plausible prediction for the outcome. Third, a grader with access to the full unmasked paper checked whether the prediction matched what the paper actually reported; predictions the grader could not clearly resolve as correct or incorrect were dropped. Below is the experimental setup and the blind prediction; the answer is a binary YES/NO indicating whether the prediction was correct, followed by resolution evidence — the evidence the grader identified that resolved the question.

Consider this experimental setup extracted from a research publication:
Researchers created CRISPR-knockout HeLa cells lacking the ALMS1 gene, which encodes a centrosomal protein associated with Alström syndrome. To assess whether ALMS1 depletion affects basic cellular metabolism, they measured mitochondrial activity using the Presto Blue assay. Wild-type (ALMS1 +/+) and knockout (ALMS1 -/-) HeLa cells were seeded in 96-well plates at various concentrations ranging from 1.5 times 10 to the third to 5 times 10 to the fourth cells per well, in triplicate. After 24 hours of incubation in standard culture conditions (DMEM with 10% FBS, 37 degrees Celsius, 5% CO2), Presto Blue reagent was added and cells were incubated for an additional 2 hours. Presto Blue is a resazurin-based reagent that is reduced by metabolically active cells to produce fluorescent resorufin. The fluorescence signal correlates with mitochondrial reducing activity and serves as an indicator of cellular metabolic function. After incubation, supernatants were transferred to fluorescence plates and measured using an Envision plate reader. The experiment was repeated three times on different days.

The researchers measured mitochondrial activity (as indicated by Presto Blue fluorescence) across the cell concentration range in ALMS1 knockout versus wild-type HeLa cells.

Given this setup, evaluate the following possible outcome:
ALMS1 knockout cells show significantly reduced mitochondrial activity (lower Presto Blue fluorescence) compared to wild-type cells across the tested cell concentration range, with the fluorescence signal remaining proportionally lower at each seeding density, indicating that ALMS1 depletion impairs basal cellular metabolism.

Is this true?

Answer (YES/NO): NO